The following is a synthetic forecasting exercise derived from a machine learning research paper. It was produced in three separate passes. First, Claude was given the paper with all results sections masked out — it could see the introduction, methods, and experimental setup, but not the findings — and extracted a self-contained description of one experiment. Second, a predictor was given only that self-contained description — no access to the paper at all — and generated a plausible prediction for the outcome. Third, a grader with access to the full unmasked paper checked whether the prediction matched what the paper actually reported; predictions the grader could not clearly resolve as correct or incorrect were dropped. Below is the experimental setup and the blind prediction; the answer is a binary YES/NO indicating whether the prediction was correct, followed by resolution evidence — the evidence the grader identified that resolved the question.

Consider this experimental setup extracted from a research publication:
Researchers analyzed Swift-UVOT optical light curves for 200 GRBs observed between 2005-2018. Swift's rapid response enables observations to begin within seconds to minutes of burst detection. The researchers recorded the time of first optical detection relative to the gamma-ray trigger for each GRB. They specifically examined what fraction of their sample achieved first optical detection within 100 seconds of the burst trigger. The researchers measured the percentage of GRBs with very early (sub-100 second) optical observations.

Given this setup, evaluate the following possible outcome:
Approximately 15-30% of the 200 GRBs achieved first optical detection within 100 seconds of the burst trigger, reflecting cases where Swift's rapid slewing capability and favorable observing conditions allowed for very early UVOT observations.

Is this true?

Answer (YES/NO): NO